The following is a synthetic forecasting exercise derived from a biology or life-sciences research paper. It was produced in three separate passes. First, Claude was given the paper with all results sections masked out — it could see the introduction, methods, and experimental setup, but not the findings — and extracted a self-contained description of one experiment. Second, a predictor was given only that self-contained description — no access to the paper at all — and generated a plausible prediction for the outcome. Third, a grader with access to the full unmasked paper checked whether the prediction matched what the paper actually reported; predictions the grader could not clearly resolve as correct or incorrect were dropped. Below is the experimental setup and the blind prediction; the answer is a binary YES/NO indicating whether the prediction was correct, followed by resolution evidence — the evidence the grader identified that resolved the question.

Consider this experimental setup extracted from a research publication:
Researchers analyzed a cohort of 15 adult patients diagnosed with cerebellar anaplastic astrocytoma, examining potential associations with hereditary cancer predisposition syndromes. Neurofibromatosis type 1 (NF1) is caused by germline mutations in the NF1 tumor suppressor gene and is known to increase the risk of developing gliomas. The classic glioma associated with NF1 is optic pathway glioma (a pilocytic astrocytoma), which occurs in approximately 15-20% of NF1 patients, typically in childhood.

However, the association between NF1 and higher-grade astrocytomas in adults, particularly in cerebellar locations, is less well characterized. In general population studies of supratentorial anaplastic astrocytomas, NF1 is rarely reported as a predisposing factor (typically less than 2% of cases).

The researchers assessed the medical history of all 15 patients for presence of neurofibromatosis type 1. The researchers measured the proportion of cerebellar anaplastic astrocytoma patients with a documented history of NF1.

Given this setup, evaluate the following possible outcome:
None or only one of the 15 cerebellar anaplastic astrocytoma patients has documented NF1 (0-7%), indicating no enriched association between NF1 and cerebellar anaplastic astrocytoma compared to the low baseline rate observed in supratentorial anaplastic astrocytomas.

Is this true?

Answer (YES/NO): YES